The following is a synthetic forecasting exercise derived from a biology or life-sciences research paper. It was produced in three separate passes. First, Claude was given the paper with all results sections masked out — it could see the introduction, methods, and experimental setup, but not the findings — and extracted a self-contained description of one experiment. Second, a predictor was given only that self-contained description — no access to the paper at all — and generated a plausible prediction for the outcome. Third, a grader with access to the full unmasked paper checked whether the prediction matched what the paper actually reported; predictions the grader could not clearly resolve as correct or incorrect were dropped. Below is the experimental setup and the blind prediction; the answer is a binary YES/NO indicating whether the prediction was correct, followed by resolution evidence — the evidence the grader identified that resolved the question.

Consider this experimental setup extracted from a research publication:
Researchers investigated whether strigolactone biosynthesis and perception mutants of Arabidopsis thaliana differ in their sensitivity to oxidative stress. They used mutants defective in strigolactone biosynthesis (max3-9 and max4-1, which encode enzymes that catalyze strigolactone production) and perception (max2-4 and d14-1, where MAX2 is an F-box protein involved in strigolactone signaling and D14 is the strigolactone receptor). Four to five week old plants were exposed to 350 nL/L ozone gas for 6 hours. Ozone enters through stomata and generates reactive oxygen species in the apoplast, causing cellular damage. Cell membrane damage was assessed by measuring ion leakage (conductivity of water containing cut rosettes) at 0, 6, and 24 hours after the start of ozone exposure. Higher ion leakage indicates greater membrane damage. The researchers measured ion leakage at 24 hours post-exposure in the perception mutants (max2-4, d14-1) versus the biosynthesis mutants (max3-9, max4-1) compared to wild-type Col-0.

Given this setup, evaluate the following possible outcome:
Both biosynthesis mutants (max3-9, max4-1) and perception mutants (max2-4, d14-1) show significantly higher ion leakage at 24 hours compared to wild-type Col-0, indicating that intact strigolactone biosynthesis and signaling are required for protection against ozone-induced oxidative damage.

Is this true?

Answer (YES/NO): NO